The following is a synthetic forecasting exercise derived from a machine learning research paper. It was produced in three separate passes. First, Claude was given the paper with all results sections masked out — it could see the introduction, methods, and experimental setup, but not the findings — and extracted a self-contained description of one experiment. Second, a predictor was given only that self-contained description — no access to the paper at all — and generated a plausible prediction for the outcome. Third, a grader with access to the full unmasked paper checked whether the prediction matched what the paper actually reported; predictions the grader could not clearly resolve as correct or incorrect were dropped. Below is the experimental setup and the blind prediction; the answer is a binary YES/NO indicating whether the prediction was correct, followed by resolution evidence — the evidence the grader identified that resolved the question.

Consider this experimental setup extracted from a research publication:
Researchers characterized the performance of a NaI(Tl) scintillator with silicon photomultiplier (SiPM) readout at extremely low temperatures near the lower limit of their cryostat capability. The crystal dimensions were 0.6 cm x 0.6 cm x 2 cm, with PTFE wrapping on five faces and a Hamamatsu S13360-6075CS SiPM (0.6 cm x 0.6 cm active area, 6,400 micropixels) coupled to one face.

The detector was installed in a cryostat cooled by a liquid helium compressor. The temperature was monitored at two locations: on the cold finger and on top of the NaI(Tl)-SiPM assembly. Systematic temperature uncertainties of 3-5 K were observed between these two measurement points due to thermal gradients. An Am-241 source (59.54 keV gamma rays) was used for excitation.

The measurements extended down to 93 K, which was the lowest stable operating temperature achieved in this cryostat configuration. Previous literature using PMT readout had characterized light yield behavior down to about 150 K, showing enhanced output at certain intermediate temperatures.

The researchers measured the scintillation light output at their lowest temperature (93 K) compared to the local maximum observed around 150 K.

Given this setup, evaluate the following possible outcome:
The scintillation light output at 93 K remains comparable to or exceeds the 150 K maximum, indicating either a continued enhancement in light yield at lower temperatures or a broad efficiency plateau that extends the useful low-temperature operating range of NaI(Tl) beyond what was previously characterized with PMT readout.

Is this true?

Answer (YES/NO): YES